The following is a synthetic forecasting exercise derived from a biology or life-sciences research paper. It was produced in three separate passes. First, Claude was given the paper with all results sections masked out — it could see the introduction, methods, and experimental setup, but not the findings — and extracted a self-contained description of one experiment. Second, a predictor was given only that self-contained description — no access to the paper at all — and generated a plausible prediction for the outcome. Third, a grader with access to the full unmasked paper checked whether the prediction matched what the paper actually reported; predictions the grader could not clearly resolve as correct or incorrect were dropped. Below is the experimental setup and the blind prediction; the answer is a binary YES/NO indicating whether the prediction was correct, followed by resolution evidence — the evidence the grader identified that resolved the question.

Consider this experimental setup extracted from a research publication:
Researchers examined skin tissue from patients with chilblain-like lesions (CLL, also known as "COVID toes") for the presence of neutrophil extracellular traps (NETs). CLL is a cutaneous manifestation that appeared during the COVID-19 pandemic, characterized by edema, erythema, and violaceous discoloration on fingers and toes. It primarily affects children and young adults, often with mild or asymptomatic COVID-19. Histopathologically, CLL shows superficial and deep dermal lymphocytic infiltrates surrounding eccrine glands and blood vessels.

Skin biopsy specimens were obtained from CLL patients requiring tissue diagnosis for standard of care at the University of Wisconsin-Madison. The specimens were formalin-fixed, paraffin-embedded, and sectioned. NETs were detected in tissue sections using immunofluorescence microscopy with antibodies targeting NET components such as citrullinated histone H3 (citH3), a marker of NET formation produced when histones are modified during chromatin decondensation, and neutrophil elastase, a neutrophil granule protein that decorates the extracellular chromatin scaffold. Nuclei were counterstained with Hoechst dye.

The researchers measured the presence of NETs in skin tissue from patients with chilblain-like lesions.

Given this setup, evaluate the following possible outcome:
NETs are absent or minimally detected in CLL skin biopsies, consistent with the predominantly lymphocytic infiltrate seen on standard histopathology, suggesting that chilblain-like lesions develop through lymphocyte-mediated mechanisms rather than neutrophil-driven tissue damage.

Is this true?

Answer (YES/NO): NO